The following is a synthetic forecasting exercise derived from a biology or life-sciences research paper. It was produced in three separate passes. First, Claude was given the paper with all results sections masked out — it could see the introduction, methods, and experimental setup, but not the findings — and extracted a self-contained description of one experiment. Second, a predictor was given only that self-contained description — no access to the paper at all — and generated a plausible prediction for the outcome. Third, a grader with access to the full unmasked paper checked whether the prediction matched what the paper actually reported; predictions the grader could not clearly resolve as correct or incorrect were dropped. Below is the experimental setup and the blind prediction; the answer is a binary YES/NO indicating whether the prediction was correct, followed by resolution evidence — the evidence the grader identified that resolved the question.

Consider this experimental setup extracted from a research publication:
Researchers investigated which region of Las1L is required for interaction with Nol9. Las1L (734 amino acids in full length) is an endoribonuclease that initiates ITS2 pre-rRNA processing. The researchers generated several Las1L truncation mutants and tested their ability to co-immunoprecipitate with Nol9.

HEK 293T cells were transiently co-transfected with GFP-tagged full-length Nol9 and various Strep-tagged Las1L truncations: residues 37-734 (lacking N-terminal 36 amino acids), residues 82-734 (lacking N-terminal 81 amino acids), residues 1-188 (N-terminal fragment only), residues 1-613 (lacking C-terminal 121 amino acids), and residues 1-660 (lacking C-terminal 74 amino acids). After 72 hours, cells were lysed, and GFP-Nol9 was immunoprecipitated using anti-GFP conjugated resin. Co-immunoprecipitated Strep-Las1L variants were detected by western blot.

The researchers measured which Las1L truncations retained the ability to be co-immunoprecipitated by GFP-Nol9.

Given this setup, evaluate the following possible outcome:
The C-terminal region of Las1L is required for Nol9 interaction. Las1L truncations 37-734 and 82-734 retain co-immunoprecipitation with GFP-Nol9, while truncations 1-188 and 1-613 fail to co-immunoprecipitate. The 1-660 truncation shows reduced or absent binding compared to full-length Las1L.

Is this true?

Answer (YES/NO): NO